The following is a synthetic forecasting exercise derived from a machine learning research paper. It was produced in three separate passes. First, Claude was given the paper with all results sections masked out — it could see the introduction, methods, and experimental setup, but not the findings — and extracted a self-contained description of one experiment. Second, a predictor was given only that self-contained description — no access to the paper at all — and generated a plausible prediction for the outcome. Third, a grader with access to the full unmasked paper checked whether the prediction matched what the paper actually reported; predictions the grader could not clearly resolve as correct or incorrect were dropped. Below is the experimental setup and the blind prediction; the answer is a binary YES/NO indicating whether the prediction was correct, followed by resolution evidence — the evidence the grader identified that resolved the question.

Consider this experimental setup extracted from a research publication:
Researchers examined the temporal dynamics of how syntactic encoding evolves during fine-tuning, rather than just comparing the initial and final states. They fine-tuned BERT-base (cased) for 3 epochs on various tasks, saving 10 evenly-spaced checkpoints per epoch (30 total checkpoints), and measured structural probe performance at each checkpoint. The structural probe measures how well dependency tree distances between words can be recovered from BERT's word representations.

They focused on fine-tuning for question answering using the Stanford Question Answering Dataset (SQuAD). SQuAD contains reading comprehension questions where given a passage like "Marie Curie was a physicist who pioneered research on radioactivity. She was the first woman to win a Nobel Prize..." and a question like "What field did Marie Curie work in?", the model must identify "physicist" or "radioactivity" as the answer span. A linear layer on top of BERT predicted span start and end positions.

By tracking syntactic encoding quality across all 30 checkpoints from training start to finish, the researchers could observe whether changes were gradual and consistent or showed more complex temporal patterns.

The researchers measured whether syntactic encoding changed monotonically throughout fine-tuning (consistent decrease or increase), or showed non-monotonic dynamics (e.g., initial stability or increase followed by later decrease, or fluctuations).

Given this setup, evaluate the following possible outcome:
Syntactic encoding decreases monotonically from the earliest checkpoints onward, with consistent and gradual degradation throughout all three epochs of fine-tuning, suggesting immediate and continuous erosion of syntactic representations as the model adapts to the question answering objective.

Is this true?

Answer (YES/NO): NO